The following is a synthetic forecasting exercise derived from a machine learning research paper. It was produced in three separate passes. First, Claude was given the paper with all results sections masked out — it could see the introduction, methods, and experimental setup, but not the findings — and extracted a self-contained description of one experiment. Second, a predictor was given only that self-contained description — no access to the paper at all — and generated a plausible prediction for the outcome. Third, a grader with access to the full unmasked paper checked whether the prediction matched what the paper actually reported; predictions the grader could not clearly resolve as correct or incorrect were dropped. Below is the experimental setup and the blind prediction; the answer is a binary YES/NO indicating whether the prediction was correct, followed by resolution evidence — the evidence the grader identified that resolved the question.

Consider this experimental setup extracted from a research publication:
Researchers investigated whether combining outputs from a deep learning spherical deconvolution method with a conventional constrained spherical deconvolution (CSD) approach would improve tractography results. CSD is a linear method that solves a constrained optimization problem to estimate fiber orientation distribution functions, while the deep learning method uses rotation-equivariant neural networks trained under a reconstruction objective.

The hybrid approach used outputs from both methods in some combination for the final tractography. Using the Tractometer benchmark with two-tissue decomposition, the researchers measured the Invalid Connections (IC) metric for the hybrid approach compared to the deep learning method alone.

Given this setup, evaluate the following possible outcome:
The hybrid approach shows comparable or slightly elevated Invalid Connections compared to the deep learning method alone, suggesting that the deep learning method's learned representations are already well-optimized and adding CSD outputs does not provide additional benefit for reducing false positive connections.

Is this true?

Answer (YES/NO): NO